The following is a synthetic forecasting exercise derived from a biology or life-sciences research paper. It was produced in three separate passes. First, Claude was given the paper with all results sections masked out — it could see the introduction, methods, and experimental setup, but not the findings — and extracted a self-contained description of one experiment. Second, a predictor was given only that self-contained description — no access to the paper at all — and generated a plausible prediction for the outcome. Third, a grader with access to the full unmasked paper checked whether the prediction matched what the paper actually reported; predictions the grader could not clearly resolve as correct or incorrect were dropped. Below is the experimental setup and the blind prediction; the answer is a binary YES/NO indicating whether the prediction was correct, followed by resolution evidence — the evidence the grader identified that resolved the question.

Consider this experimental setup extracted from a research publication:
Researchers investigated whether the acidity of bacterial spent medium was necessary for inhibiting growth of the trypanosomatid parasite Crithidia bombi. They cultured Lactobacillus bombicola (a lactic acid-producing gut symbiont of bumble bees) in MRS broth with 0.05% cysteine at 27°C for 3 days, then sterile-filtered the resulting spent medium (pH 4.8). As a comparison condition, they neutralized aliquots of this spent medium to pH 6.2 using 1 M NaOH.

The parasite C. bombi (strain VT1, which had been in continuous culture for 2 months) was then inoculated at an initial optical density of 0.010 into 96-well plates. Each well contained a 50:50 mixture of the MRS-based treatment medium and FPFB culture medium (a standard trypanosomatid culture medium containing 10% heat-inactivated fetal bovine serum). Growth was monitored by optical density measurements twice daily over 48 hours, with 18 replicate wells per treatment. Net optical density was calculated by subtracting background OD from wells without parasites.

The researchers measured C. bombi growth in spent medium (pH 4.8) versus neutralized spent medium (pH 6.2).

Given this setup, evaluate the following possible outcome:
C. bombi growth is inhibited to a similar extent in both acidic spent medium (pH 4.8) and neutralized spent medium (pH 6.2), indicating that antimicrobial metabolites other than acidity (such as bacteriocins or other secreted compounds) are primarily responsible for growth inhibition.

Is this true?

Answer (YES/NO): NO